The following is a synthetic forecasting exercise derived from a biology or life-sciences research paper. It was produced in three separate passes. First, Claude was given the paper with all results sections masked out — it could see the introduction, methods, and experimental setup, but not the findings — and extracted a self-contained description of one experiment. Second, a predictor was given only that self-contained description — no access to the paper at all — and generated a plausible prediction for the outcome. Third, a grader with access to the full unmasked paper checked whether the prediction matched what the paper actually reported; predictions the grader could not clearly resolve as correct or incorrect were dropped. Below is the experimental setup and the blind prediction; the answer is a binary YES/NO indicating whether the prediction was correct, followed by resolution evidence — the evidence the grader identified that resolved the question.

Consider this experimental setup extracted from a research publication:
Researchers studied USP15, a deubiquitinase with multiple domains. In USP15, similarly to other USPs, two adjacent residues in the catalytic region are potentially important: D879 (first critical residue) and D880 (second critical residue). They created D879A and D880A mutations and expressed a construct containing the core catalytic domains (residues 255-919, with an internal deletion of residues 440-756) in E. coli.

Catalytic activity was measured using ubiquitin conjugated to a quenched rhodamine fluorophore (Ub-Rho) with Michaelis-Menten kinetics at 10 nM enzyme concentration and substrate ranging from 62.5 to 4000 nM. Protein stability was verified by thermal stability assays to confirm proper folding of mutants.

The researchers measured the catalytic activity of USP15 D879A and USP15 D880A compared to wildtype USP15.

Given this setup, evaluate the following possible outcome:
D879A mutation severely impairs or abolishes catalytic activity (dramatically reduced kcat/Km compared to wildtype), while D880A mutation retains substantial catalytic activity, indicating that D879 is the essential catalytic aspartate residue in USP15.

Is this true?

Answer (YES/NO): NO